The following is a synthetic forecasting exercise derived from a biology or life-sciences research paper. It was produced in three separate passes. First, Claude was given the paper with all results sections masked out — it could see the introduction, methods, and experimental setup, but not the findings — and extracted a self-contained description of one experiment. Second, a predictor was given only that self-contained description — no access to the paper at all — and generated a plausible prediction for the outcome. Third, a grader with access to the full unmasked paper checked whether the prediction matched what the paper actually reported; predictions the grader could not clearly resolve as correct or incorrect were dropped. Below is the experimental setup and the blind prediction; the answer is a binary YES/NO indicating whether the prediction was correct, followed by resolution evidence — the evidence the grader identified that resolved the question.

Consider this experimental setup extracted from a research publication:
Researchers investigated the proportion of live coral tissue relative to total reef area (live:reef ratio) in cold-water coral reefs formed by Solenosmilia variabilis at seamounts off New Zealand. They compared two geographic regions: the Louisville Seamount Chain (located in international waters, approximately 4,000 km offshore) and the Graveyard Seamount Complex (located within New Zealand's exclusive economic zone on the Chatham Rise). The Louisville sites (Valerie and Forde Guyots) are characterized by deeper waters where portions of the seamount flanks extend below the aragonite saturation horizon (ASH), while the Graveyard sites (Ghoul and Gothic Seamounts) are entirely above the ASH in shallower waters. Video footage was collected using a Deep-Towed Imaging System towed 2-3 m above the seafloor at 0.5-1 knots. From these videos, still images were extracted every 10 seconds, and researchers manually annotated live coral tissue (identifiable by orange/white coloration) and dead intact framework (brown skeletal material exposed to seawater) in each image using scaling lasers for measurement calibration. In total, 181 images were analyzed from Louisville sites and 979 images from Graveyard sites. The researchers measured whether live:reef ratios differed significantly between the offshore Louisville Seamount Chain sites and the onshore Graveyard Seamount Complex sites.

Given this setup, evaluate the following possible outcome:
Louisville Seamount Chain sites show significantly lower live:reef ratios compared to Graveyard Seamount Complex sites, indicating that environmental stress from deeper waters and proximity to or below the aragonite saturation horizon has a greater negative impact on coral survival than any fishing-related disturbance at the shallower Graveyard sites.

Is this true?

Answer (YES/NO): YES